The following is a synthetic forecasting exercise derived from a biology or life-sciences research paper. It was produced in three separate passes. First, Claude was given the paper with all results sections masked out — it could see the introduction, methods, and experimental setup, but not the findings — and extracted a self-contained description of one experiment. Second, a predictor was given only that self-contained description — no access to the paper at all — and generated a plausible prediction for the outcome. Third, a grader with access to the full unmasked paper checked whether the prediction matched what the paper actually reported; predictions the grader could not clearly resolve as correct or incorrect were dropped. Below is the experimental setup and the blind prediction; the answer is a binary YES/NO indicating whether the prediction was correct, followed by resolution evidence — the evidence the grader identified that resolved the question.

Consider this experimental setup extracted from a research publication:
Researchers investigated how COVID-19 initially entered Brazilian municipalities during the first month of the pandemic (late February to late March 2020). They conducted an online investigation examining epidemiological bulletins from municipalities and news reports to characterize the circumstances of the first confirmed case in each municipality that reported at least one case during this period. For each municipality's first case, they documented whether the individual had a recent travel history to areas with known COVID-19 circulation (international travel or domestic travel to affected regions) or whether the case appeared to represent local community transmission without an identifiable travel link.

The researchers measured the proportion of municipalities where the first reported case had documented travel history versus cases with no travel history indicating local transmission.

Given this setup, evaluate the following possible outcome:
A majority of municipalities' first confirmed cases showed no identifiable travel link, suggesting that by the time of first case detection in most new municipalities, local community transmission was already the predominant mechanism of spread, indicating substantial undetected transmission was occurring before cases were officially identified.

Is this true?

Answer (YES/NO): NO